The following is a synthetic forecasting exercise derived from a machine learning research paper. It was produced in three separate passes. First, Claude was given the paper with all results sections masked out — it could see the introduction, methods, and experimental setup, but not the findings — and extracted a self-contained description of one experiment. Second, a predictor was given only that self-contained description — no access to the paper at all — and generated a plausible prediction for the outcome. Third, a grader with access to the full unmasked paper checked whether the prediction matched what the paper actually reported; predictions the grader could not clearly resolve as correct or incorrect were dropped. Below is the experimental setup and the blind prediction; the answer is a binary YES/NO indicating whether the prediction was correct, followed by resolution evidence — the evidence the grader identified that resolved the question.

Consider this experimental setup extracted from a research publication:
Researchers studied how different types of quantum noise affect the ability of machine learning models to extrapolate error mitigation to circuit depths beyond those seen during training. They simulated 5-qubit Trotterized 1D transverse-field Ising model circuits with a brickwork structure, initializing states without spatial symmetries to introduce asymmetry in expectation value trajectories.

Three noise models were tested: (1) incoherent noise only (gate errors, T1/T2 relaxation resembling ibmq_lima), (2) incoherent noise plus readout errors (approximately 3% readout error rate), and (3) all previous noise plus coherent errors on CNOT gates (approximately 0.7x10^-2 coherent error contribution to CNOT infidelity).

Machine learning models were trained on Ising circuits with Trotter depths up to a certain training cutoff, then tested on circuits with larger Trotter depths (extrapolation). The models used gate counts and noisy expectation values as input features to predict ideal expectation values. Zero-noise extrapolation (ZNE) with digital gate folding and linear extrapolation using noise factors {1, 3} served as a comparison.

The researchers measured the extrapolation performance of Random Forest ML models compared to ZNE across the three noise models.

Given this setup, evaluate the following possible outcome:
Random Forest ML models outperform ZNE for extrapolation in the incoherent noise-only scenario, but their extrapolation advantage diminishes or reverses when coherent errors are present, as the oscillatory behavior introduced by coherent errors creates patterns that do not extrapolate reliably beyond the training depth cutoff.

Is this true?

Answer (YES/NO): YES